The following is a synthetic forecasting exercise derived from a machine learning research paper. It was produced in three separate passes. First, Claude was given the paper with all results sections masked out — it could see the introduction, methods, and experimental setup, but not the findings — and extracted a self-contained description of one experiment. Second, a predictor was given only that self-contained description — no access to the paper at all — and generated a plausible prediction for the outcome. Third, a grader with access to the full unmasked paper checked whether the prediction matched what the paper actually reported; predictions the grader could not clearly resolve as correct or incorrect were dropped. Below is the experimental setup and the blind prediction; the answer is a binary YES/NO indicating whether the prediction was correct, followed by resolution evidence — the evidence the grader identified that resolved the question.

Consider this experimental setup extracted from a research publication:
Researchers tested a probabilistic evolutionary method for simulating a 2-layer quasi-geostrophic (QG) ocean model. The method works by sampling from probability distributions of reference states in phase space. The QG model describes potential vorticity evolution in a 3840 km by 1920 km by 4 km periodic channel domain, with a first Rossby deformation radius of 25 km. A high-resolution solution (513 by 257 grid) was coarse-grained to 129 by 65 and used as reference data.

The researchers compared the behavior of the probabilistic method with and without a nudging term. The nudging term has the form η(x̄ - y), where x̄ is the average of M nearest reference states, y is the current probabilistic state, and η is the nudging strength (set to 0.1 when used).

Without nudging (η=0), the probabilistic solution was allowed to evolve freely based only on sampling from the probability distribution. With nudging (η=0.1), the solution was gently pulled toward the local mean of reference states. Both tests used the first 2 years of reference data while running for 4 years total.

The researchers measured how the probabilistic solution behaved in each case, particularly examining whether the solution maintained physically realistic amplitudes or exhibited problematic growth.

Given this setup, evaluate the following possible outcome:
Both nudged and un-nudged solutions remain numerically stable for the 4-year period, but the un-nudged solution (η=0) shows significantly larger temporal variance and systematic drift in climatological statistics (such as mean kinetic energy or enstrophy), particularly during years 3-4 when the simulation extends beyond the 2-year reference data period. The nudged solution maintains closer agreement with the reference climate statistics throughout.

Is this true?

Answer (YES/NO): NO